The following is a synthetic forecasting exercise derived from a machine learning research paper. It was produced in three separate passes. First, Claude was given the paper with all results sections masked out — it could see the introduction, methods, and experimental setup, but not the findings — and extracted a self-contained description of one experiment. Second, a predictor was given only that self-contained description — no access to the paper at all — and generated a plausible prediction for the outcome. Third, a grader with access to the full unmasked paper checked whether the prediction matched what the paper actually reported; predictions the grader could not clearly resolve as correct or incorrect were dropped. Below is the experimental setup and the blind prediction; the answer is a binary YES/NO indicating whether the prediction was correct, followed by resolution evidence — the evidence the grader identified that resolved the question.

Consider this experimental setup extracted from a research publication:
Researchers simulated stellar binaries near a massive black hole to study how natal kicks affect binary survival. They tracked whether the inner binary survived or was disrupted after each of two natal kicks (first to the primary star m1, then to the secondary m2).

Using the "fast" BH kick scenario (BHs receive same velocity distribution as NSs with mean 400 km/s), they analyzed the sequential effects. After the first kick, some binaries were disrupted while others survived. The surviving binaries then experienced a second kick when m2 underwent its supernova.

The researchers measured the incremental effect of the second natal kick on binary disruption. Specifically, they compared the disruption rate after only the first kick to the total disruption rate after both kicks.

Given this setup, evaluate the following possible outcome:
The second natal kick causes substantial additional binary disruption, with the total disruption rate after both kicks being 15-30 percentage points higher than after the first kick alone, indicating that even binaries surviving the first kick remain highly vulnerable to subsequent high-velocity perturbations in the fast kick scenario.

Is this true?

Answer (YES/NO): NO